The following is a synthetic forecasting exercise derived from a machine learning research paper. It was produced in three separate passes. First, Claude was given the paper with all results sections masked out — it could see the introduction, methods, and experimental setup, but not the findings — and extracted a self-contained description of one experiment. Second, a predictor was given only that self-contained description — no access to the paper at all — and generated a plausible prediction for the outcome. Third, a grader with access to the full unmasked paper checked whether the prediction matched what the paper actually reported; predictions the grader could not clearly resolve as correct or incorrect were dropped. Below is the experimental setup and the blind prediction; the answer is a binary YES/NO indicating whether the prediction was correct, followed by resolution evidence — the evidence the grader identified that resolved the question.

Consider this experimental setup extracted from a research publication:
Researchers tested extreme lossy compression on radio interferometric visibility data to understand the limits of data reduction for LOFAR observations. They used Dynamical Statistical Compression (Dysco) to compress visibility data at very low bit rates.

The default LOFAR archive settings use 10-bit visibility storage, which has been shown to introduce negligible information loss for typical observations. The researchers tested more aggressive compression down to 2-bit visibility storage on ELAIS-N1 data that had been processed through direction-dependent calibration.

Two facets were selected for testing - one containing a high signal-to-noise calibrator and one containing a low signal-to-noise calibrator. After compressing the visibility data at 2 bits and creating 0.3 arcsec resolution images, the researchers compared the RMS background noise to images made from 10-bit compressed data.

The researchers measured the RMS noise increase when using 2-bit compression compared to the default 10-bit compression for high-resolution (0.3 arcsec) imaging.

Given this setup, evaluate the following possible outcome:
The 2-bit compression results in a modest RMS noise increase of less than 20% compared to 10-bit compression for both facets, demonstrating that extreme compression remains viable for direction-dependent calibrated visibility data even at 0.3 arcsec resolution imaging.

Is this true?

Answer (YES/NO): NO